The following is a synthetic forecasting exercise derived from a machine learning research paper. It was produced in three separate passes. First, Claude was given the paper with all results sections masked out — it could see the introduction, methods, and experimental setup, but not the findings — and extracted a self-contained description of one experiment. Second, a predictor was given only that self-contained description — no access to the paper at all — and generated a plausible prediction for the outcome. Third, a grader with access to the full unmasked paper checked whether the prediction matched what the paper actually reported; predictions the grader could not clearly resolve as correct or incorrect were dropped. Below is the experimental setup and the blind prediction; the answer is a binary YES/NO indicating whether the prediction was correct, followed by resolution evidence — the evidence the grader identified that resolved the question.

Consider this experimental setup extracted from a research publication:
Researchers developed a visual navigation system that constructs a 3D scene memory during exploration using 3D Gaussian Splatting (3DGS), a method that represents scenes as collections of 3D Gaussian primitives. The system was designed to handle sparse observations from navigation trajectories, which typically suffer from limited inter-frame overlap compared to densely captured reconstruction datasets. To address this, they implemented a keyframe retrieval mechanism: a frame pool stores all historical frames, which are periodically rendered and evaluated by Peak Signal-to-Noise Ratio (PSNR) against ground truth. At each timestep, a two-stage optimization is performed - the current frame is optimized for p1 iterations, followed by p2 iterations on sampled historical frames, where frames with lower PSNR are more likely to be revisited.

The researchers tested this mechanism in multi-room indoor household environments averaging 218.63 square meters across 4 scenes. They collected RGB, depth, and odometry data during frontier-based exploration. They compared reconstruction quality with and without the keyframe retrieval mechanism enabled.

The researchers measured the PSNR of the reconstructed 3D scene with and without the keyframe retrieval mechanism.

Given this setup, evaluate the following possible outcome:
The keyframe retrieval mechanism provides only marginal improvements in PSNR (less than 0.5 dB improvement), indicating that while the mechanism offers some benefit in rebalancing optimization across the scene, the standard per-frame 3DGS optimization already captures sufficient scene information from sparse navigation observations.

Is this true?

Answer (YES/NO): NO